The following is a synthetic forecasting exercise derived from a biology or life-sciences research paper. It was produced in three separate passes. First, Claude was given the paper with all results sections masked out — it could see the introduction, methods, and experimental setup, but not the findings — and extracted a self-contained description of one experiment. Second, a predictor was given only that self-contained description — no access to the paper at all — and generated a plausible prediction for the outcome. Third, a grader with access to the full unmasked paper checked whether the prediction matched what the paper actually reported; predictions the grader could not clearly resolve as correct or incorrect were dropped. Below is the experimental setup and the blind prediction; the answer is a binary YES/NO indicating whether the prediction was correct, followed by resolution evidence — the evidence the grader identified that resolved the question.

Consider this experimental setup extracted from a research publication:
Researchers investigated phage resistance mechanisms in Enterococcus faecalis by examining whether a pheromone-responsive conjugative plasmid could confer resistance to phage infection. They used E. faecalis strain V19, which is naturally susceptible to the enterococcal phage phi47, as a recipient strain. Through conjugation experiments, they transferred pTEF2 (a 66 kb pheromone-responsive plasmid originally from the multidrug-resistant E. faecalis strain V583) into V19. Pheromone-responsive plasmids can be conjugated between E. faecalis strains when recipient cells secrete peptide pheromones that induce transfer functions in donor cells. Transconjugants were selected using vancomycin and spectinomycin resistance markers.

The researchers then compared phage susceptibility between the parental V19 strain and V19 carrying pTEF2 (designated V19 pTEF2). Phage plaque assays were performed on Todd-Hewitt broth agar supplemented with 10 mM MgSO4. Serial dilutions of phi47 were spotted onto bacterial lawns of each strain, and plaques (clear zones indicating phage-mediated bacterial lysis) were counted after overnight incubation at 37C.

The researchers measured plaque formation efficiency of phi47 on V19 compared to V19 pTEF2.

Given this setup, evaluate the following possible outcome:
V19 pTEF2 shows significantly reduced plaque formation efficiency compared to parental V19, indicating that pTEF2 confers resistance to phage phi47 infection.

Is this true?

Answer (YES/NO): YES